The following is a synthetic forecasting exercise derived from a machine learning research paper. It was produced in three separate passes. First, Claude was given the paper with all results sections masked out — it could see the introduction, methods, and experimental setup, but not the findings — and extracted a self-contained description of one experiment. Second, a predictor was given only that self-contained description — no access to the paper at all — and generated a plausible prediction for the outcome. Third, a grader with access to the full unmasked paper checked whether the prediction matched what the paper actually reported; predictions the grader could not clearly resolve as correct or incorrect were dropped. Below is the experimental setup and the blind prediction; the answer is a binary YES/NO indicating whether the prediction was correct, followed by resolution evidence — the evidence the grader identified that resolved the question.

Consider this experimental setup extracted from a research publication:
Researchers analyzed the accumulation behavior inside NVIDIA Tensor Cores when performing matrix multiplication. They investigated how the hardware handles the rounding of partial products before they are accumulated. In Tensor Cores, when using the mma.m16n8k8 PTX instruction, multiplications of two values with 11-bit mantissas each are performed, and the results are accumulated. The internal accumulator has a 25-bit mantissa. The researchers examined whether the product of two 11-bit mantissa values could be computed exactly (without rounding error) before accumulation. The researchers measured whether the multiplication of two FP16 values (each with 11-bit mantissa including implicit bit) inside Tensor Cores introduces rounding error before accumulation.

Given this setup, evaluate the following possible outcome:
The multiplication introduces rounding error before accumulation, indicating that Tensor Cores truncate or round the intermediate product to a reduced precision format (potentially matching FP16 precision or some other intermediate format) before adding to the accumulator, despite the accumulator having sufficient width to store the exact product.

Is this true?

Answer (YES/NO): NO